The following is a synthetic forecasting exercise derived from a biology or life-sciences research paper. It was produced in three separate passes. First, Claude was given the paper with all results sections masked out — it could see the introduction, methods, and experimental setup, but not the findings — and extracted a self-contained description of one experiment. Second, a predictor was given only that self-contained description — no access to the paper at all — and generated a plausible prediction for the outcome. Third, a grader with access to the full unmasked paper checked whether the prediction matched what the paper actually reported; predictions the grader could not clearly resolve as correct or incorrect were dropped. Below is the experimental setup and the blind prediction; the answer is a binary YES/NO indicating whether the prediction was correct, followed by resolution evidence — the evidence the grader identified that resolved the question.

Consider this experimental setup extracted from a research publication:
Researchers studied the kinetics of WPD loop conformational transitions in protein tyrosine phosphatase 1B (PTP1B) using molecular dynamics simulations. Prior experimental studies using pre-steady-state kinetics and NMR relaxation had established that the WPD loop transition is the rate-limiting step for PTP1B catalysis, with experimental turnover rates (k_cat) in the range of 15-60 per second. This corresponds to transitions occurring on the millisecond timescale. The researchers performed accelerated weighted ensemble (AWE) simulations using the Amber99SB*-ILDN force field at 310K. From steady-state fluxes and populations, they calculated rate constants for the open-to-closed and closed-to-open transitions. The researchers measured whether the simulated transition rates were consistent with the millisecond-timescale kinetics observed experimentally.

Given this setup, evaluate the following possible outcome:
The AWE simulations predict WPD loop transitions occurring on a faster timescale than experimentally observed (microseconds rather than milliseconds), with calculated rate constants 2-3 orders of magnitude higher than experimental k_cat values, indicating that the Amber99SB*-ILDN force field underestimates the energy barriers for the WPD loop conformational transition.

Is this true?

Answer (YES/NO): NO